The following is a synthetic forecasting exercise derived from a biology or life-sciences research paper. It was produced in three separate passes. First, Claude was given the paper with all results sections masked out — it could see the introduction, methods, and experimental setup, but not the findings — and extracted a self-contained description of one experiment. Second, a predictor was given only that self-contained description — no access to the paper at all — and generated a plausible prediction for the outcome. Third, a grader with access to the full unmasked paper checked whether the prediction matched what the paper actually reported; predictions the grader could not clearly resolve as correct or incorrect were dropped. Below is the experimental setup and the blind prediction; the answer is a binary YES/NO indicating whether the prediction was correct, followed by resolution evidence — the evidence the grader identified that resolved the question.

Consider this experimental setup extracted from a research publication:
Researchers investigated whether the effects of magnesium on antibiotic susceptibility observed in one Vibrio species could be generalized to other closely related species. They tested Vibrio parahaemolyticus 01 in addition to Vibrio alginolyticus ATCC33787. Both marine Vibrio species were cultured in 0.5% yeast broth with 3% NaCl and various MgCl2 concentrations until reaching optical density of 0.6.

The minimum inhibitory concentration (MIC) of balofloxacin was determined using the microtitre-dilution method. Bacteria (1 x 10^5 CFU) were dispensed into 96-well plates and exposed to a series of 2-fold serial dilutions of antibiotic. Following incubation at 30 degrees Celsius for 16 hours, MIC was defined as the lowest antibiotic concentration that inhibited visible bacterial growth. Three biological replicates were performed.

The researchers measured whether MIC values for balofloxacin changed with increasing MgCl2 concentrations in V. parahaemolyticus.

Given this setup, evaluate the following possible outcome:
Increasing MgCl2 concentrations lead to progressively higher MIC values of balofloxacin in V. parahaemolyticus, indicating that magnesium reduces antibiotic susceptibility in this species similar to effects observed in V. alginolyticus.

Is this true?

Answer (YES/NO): YES